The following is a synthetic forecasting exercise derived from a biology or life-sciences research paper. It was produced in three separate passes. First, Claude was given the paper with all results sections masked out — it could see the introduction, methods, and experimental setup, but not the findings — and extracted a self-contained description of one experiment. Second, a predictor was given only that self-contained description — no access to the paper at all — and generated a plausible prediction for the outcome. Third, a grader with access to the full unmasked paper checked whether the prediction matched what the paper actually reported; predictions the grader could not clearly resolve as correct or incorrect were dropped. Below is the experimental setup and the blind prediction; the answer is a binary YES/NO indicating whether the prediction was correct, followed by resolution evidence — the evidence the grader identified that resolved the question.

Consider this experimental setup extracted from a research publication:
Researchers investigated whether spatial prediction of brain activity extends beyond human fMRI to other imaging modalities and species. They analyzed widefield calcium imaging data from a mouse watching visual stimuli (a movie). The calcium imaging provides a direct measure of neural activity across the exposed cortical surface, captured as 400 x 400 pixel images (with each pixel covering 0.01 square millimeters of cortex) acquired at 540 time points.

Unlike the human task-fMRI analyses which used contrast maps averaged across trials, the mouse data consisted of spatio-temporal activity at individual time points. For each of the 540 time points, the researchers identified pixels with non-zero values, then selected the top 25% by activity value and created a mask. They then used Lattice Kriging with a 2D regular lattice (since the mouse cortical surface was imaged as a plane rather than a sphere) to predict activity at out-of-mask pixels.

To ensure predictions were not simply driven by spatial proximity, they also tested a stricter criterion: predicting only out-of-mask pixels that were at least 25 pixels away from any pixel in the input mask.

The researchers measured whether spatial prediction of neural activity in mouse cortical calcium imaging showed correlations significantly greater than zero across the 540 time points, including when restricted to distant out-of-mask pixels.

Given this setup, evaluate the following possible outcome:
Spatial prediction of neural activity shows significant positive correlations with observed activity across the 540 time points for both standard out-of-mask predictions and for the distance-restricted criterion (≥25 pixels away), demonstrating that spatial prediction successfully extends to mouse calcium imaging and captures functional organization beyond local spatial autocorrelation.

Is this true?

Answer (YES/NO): YES